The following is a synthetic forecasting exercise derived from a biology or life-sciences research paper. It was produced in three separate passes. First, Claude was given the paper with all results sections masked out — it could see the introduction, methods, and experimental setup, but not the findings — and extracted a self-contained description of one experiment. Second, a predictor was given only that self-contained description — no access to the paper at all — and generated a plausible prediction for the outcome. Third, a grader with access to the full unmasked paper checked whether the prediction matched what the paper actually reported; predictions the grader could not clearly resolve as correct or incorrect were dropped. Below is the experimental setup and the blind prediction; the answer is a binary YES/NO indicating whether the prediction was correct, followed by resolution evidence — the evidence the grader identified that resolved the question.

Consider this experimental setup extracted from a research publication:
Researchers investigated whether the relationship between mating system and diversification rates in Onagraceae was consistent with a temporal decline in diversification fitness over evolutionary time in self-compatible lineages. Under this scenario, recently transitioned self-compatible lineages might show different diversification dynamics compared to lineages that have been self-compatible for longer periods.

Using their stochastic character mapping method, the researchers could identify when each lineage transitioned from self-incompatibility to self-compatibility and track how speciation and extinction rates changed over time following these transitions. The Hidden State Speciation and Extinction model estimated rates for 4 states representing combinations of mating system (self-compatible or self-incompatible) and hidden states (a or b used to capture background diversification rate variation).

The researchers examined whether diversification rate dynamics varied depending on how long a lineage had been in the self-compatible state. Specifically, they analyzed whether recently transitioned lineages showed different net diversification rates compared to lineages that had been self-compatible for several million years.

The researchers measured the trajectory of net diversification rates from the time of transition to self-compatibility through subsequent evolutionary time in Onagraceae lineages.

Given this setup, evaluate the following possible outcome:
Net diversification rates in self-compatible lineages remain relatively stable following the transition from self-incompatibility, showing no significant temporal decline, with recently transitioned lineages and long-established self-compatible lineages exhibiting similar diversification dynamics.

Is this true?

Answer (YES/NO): NO